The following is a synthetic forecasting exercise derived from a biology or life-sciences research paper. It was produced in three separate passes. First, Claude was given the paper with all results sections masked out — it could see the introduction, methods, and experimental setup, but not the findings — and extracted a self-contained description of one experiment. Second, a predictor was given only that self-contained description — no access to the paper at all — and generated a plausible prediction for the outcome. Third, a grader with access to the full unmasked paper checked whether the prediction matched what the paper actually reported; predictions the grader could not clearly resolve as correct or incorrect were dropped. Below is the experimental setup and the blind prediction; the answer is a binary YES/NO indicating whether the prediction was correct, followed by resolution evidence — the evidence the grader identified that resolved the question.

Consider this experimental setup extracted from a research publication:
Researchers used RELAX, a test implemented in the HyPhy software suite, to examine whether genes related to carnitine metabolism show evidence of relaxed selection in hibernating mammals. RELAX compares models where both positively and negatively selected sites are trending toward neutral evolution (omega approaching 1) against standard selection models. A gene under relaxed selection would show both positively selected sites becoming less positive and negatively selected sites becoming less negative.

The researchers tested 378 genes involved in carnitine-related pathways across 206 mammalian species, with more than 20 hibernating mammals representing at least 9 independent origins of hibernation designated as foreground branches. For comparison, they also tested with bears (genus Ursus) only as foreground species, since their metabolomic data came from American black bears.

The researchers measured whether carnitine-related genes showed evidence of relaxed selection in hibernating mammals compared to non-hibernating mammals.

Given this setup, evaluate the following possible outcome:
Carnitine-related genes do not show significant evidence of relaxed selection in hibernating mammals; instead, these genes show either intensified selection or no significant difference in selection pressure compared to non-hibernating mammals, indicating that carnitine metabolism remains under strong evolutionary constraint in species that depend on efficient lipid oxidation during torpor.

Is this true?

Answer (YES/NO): NO